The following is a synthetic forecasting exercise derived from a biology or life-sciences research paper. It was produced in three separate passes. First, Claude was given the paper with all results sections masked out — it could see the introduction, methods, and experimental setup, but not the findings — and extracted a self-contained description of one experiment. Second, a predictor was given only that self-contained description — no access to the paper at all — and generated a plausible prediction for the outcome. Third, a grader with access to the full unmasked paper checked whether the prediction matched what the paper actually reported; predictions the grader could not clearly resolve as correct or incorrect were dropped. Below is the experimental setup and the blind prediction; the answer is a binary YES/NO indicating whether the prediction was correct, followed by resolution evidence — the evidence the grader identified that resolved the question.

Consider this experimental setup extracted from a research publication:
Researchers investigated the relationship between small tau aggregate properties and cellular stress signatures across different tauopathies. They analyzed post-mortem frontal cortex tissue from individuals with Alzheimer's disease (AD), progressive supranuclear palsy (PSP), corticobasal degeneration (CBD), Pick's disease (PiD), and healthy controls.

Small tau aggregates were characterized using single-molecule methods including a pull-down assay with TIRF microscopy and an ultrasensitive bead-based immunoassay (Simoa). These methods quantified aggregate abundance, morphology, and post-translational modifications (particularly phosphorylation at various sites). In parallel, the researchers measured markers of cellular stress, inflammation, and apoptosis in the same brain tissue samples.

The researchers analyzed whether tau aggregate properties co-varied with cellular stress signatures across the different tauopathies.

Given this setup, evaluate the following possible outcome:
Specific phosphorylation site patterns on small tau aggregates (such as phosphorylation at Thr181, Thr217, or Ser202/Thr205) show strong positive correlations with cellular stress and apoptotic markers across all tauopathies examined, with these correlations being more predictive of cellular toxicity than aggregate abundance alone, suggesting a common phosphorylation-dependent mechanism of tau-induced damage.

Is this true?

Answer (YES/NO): NO